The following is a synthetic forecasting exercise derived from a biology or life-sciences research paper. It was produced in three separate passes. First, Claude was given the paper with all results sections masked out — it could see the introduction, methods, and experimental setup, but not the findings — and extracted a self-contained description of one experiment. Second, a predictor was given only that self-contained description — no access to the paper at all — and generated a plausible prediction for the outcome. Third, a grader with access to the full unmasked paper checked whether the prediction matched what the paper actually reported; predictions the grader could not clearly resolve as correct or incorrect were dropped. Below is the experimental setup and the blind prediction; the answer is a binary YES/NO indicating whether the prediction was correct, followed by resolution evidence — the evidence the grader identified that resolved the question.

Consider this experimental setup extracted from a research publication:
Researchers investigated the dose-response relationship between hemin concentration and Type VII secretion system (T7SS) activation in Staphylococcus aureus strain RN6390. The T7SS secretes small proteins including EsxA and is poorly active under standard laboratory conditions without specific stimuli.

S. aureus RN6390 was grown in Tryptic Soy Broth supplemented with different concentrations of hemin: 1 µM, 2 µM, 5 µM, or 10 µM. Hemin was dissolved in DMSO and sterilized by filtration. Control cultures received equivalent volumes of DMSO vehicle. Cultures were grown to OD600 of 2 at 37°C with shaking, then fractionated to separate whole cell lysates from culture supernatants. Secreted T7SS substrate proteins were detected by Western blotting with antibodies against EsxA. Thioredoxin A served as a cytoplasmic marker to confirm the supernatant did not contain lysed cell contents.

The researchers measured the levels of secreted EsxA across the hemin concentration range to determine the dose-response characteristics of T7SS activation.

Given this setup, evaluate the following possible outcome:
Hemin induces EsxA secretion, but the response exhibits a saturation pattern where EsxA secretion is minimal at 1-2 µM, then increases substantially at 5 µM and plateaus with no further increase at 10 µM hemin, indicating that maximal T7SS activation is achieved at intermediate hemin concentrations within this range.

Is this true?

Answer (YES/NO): NO